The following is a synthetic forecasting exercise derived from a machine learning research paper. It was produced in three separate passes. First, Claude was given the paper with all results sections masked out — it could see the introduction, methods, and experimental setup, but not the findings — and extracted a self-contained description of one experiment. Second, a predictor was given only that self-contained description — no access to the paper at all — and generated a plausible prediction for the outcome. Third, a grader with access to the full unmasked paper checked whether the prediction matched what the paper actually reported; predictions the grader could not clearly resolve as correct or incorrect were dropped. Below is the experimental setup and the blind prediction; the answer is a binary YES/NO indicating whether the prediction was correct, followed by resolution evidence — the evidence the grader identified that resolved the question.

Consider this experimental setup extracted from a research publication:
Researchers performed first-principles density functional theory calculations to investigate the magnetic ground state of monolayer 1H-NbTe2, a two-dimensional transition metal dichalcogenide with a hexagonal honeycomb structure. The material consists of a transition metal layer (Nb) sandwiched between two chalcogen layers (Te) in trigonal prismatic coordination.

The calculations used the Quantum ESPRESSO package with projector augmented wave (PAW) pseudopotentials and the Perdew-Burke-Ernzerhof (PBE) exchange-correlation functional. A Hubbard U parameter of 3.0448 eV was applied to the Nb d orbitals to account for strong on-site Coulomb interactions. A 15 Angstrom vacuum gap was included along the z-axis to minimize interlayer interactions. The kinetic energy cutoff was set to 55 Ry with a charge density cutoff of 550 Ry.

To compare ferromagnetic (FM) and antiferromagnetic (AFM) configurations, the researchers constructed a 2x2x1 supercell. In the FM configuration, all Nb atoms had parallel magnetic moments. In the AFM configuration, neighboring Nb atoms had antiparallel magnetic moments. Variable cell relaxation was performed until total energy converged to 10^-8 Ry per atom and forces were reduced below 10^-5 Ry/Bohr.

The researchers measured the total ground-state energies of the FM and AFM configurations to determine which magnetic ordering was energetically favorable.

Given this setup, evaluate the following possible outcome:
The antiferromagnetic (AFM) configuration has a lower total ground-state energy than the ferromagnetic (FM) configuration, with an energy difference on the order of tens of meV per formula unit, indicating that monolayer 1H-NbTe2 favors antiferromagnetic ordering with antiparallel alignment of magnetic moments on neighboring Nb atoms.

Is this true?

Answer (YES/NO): NO